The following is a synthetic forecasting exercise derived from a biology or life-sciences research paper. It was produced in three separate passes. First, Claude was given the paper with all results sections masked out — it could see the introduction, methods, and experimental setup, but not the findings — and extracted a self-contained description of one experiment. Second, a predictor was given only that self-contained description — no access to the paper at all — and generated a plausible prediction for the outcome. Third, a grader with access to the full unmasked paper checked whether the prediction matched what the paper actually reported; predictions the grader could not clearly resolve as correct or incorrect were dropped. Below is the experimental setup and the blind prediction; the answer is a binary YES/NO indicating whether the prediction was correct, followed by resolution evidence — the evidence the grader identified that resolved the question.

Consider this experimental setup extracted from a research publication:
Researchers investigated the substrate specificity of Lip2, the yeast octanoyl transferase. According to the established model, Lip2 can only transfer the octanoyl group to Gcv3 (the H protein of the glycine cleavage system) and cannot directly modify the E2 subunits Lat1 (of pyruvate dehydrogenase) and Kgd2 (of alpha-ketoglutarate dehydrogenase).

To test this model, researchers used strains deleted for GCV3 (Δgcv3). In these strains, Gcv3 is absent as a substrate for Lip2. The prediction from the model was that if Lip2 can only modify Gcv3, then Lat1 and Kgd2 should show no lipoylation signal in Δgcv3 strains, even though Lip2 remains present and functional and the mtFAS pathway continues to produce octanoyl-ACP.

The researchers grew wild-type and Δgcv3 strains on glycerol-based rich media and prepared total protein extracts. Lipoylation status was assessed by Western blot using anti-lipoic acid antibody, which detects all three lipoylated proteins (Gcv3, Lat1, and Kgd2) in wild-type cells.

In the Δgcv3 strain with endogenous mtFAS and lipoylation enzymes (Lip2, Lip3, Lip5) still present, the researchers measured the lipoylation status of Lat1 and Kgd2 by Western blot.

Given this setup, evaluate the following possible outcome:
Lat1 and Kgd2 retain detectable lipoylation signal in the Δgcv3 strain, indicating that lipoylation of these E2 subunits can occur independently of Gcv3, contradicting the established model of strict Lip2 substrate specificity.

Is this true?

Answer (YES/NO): NO